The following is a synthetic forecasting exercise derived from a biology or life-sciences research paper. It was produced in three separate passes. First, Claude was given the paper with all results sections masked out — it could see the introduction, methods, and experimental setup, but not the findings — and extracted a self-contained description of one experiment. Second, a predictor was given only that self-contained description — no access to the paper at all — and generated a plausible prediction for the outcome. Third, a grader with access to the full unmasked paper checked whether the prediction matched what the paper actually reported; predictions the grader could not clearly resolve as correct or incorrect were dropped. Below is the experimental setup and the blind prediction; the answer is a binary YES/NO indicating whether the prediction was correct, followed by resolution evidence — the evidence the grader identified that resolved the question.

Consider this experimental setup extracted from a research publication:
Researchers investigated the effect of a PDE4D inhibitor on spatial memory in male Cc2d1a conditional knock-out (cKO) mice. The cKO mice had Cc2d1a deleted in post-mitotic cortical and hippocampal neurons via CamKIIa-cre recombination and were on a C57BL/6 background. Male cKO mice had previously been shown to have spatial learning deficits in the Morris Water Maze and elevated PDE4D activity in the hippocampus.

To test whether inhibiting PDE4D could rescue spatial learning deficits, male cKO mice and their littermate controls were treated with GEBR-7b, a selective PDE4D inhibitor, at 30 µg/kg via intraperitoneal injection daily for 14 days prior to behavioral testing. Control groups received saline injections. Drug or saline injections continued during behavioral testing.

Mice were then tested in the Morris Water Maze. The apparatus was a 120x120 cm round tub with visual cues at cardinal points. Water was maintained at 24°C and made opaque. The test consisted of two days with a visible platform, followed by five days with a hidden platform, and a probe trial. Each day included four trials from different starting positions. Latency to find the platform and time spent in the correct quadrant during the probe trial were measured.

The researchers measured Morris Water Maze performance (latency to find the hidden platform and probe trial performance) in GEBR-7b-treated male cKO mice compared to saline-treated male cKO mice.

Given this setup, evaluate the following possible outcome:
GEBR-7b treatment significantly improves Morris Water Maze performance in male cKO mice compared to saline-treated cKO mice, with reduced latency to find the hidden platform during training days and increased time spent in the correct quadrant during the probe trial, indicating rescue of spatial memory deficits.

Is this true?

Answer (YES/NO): NO